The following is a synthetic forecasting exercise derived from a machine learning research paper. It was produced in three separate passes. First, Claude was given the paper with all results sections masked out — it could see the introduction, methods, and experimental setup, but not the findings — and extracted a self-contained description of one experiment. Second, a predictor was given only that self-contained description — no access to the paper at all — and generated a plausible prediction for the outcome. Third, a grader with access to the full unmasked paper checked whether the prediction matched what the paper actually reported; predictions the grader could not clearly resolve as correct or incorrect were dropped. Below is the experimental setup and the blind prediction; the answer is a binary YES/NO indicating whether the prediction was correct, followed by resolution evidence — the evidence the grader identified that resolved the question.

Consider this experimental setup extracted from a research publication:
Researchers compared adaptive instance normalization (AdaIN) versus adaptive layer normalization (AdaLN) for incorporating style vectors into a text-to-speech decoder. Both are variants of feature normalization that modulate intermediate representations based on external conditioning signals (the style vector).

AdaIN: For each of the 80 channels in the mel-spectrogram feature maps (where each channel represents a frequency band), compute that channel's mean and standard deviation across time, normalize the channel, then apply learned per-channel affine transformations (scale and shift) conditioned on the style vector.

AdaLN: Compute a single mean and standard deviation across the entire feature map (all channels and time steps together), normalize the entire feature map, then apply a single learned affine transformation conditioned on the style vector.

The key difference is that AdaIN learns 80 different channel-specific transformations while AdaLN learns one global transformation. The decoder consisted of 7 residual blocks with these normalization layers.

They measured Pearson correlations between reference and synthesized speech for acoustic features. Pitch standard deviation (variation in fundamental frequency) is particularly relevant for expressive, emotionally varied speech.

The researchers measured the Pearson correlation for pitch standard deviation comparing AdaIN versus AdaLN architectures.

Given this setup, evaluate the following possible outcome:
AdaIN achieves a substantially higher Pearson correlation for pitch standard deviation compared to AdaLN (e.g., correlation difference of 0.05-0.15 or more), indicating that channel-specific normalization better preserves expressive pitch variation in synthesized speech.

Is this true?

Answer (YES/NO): NO